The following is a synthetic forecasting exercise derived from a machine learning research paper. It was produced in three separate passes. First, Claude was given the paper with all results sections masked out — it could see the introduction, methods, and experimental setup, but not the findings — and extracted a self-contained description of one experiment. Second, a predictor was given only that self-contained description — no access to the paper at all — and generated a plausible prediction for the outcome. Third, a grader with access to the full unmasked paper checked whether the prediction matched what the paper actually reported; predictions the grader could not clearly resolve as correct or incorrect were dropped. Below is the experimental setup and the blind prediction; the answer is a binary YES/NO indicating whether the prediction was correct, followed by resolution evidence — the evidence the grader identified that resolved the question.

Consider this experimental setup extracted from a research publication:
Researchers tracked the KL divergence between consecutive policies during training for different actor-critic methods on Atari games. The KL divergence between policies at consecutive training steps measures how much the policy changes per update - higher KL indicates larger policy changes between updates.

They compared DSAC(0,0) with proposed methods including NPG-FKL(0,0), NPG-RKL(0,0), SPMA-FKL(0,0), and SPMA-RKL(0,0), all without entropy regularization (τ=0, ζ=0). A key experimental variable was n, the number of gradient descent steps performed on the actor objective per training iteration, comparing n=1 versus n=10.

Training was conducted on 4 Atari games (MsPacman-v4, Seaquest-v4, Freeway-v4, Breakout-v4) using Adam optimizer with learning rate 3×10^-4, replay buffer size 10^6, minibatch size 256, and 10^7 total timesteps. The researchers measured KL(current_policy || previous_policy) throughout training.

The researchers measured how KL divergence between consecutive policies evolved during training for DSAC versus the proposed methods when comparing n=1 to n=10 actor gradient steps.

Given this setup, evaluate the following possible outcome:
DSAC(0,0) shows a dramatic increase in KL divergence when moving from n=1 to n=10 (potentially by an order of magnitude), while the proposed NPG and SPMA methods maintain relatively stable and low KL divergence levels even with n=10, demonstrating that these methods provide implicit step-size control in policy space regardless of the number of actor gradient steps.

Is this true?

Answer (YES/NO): NO